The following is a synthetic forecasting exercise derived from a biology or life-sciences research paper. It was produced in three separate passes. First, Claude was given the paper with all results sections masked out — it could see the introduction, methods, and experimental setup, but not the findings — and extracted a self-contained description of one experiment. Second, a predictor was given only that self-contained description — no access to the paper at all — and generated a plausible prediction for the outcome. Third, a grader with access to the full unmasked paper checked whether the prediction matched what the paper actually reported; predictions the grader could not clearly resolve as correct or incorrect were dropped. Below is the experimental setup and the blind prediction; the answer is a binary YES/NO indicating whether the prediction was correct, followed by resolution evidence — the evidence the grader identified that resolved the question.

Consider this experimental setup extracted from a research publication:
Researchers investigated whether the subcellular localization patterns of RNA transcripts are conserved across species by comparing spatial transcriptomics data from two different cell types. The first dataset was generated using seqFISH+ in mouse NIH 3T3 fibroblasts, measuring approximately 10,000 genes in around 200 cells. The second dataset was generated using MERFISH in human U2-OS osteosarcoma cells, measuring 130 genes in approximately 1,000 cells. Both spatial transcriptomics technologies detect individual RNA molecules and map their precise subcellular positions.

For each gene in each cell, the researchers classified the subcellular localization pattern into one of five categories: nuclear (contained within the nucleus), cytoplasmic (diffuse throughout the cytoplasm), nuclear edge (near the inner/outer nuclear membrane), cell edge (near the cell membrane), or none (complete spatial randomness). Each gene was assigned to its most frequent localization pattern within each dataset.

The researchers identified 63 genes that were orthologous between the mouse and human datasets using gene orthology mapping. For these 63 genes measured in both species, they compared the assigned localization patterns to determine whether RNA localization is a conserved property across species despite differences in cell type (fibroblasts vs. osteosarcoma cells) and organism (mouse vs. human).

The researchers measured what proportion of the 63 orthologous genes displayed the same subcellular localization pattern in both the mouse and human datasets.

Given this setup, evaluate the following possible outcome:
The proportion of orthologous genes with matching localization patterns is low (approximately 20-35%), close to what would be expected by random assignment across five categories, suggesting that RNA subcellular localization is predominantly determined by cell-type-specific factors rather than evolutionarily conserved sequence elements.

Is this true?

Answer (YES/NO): NO